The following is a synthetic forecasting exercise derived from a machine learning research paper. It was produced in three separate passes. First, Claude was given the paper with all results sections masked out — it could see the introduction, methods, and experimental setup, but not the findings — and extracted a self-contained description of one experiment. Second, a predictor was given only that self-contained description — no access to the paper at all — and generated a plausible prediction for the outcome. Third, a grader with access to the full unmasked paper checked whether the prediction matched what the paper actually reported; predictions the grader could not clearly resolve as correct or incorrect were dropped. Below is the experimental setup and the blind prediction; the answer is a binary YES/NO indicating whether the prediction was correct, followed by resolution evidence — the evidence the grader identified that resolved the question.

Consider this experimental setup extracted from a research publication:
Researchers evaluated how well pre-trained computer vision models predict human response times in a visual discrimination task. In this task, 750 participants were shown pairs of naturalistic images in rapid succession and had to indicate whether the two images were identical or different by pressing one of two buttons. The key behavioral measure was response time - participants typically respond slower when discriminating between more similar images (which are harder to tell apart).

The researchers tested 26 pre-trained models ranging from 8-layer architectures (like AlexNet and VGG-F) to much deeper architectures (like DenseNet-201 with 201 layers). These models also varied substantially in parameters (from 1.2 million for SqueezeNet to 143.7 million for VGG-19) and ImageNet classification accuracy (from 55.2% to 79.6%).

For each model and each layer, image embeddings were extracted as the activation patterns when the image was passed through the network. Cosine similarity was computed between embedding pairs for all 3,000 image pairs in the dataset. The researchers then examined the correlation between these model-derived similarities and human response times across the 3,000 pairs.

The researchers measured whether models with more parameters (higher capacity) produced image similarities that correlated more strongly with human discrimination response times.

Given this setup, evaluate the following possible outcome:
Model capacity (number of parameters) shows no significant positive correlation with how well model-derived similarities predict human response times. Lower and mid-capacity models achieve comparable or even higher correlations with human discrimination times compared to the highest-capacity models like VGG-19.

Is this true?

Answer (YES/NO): YES